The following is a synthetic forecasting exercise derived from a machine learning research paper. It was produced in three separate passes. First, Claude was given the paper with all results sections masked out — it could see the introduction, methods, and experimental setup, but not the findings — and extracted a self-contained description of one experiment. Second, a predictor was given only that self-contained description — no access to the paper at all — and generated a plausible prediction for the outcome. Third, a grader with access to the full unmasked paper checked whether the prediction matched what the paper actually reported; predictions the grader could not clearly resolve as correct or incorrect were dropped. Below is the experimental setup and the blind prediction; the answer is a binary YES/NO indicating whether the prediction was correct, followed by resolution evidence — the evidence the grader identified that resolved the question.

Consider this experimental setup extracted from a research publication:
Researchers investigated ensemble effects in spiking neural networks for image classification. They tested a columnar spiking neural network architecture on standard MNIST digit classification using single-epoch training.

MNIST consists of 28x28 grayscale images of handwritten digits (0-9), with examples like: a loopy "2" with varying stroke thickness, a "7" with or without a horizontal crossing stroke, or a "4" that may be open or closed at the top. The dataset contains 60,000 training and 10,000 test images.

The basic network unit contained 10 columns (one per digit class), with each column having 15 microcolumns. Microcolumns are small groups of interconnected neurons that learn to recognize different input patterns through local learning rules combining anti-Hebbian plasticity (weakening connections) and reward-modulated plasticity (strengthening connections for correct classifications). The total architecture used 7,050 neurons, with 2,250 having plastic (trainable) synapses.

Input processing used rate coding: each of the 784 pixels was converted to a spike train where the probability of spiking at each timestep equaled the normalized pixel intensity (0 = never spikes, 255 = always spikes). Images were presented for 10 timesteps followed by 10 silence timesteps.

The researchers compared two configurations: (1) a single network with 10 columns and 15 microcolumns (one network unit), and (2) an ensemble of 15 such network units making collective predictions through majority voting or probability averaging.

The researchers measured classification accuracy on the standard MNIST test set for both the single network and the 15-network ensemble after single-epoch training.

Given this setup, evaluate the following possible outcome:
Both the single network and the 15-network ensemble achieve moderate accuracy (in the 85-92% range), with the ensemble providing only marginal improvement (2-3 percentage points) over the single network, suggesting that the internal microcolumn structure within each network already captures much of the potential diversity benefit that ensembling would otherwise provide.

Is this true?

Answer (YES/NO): NO